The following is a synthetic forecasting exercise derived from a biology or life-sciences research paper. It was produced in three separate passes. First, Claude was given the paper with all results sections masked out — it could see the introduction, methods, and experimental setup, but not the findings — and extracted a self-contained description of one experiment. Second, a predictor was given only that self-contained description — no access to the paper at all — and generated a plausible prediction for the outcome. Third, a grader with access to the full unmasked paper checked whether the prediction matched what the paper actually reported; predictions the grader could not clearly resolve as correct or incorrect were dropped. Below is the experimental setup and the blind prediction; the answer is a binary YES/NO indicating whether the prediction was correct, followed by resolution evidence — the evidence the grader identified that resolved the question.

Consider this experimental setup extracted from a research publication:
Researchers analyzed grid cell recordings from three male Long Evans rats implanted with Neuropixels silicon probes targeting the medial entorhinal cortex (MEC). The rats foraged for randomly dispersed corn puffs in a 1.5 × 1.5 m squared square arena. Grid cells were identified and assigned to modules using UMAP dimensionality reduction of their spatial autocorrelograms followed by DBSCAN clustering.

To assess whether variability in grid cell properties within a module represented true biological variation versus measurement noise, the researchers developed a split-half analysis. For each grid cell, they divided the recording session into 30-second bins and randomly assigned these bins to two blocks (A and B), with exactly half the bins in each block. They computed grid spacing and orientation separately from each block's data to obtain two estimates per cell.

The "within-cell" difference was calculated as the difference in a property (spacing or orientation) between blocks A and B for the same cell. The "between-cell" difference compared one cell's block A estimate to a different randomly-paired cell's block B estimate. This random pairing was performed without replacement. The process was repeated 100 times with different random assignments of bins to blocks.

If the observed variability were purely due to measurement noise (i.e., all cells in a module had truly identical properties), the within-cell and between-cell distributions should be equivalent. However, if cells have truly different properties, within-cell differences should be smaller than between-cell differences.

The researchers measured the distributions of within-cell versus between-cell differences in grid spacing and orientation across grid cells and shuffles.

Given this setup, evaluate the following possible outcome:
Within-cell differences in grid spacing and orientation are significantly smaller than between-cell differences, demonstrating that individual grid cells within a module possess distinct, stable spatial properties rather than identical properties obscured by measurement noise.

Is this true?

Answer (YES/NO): YES